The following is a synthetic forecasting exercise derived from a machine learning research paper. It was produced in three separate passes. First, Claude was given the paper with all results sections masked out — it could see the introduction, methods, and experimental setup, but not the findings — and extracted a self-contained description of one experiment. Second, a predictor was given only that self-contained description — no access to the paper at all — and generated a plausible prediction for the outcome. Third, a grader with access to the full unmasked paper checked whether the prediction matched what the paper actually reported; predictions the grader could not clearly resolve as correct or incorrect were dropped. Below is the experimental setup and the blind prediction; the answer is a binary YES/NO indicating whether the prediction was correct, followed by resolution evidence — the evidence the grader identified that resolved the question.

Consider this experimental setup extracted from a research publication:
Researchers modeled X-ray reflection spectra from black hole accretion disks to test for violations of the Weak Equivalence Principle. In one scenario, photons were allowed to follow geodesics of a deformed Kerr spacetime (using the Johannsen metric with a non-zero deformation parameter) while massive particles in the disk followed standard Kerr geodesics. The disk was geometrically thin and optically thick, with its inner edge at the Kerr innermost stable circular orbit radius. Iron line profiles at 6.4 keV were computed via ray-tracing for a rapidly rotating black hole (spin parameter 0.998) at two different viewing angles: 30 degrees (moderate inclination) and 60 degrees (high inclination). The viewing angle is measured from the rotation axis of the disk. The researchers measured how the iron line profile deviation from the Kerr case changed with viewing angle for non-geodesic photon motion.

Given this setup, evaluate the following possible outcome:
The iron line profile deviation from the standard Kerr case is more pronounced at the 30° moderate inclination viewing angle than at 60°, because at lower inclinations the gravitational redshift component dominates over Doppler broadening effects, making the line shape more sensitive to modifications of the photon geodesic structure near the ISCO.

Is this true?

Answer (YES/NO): NO